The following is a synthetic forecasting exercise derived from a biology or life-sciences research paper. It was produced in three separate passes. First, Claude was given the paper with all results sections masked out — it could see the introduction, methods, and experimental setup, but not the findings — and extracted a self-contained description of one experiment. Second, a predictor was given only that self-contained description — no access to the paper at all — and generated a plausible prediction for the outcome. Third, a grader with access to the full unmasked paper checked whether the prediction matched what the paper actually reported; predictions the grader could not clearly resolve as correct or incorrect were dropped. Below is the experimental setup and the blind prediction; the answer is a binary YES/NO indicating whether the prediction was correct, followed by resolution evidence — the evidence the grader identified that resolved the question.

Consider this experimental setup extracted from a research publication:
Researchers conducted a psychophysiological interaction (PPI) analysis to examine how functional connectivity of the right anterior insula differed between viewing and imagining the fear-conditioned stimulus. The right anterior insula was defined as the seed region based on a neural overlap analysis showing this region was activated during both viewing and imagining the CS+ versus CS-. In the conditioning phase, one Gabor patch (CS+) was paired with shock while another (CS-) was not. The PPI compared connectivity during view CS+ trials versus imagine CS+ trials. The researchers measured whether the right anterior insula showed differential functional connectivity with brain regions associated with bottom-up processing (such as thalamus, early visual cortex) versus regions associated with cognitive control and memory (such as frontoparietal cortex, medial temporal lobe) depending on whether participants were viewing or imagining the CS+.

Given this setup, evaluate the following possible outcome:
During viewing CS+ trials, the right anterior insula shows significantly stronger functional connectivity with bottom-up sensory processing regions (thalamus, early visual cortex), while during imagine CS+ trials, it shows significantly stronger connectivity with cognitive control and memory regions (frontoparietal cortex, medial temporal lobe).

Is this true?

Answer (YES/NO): NO